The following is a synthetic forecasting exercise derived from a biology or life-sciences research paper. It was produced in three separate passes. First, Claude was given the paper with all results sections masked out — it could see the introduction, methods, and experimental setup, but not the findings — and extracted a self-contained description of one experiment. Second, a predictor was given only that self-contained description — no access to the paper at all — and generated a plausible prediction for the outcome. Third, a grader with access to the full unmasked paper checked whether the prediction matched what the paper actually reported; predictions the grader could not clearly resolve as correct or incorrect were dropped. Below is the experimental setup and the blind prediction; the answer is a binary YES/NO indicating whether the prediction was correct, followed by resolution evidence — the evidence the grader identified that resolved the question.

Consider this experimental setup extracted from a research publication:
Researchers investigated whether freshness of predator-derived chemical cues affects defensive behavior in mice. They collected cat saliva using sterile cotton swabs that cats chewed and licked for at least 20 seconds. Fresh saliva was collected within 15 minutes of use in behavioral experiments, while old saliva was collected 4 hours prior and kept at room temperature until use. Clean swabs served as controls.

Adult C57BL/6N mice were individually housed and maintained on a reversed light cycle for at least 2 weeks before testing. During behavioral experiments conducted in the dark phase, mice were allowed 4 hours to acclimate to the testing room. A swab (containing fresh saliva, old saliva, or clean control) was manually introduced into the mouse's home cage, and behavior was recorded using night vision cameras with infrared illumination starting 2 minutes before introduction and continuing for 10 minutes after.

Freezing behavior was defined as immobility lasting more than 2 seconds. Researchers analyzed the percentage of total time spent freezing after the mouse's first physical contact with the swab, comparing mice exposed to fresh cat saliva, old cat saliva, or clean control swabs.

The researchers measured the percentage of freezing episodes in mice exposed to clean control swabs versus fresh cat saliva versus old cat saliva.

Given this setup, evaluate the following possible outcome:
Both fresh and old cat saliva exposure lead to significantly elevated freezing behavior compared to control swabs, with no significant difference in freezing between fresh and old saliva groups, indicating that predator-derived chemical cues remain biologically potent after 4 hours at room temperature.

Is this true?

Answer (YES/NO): NO